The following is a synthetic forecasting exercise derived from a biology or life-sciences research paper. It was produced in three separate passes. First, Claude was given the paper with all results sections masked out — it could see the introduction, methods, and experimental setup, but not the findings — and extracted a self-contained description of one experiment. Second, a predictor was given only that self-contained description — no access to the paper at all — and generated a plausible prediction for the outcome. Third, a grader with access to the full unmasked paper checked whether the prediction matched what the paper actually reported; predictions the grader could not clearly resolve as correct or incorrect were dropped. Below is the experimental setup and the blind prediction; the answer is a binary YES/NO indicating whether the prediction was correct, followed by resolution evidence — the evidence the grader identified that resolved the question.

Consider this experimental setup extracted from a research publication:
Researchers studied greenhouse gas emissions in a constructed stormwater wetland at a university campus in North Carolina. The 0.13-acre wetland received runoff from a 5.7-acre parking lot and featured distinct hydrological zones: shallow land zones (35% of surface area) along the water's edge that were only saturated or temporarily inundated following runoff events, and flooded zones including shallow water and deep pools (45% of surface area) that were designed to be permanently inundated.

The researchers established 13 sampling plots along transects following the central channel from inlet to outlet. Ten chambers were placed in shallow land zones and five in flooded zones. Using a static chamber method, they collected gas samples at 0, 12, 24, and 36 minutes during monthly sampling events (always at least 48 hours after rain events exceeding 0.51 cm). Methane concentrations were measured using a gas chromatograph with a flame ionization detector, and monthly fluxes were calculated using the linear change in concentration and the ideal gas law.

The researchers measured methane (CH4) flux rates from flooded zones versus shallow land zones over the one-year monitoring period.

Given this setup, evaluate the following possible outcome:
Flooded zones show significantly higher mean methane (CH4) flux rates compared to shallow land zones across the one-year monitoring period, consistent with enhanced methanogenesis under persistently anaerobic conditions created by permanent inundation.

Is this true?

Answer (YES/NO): YES